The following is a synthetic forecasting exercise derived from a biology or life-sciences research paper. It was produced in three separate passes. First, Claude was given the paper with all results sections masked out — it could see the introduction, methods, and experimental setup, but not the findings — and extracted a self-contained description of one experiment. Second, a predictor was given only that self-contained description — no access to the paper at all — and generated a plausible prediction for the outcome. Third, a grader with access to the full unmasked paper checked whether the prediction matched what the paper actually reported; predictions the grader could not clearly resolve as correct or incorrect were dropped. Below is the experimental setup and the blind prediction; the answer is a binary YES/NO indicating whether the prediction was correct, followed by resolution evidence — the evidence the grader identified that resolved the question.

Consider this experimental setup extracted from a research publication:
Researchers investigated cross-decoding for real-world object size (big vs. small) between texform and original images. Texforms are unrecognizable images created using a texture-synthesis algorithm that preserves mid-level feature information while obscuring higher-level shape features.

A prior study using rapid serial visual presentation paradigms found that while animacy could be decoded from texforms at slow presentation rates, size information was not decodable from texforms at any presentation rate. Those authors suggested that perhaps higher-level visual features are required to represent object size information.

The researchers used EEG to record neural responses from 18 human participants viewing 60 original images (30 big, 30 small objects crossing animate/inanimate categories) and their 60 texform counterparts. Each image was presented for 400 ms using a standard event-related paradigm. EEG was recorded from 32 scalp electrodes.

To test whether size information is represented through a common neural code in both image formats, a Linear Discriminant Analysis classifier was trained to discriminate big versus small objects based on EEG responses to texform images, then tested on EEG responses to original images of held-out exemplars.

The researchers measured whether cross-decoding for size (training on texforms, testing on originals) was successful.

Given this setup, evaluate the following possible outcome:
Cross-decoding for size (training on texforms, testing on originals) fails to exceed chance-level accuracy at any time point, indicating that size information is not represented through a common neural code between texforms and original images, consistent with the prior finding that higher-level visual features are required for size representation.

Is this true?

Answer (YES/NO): NO